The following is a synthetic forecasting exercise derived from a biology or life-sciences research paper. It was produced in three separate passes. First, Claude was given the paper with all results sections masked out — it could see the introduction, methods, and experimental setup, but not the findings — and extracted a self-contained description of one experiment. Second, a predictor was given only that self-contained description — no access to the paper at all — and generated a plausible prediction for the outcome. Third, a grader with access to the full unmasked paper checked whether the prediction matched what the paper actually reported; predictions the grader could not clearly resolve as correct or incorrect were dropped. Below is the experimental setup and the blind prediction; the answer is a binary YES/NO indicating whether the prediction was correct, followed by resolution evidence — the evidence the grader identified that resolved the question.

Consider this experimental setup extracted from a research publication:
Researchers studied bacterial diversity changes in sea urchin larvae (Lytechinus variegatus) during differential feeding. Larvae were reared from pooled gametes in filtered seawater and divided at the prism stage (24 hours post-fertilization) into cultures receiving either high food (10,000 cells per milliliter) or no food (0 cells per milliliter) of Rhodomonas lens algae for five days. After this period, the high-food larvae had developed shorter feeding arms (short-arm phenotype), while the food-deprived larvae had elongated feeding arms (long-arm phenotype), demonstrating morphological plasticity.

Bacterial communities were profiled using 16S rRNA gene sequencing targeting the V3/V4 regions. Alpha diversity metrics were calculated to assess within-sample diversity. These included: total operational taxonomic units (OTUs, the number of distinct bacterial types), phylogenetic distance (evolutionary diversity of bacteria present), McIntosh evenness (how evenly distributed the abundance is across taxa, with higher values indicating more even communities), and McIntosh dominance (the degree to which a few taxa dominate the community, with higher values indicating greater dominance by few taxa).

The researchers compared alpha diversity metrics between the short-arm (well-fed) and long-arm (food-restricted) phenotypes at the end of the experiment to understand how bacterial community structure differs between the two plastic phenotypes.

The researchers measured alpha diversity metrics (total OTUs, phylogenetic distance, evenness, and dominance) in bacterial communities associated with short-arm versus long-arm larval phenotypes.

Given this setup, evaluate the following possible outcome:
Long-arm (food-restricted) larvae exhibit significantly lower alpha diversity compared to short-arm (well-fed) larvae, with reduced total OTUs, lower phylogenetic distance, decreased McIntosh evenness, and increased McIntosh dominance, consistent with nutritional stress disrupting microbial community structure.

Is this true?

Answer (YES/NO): NO